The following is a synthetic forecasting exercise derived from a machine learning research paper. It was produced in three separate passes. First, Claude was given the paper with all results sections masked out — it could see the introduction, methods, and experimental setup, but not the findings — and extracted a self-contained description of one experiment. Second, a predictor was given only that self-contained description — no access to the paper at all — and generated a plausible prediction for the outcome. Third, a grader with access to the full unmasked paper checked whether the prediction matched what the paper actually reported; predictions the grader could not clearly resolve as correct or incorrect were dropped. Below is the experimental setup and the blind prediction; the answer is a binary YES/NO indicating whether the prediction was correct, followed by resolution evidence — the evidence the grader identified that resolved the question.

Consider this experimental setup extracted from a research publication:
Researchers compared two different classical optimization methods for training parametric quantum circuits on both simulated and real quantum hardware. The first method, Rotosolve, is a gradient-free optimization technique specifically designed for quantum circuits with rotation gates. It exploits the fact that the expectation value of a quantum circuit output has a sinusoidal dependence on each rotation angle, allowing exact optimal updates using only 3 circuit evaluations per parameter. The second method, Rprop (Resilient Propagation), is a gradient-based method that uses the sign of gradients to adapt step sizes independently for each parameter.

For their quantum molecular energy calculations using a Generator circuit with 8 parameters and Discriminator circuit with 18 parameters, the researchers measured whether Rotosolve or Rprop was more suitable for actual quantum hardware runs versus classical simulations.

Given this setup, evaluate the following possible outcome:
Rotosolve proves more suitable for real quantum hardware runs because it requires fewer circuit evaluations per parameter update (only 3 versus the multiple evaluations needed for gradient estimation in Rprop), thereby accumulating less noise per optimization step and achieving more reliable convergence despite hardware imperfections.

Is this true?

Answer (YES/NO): NO